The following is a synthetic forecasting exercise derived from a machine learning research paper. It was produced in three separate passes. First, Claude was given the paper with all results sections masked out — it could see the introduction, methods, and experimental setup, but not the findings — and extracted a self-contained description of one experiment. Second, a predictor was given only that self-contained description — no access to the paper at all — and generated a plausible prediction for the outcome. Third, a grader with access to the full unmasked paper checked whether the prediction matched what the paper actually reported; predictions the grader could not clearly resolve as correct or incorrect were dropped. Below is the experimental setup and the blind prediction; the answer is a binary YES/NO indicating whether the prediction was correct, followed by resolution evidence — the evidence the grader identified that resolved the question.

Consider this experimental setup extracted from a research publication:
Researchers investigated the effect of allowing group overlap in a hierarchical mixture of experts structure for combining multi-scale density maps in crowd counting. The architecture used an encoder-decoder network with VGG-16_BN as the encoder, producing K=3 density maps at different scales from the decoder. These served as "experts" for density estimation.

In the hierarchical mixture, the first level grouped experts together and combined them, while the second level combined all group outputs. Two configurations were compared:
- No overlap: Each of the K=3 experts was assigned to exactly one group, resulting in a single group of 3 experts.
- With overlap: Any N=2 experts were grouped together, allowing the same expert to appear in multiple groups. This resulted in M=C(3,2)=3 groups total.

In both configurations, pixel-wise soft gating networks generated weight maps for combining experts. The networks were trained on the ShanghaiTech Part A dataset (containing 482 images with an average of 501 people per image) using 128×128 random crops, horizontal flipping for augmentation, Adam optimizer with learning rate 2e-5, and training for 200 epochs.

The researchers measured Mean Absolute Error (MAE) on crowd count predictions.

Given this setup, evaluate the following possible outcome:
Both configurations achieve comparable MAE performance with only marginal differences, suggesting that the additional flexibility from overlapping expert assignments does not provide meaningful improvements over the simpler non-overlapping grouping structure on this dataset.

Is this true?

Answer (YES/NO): NO